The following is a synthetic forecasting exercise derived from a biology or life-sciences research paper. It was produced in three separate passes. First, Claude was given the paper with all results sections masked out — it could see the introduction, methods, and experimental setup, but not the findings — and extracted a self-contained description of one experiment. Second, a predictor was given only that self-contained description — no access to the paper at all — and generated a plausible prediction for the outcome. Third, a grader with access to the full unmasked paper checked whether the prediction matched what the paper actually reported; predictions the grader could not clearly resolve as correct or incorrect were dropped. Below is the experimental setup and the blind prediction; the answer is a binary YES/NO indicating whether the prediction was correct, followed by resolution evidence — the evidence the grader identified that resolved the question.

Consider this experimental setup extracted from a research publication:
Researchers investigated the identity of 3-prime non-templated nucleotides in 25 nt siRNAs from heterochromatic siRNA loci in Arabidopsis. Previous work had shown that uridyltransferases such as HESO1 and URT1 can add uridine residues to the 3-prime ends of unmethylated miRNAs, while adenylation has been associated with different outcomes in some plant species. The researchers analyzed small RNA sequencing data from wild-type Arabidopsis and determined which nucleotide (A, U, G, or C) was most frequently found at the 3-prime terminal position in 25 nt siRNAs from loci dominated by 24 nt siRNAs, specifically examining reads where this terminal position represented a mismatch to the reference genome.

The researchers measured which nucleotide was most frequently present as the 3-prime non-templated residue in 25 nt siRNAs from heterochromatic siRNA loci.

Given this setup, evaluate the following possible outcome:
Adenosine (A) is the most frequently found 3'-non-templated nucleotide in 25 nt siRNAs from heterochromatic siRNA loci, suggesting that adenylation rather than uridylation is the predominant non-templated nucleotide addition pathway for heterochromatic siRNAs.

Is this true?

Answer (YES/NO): NO